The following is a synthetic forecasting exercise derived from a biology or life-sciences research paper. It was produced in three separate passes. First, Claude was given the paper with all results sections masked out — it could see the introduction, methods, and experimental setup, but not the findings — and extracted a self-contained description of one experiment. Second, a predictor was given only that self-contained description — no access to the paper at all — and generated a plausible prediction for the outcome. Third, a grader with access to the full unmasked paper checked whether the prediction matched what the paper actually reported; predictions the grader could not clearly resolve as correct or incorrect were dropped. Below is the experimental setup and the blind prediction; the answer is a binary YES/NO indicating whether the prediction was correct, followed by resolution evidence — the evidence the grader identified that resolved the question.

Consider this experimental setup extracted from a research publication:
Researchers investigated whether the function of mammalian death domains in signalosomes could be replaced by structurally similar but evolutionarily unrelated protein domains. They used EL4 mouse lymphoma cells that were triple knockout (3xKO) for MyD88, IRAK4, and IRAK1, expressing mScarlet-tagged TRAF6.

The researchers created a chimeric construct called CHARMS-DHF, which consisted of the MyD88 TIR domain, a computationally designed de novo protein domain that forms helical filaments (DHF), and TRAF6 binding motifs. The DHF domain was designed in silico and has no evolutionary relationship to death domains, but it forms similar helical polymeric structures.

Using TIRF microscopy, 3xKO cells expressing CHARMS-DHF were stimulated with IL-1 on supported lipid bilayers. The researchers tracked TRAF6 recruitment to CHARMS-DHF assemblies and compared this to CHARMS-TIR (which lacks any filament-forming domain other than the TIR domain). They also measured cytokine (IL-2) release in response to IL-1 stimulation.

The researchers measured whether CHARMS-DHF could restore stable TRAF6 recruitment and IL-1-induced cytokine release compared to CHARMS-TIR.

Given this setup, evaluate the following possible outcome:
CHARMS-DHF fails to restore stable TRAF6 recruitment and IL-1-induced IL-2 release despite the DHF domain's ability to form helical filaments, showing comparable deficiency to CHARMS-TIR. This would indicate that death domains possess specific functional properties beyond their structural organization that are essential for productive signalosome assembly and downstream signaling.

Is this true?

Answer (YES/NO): NO